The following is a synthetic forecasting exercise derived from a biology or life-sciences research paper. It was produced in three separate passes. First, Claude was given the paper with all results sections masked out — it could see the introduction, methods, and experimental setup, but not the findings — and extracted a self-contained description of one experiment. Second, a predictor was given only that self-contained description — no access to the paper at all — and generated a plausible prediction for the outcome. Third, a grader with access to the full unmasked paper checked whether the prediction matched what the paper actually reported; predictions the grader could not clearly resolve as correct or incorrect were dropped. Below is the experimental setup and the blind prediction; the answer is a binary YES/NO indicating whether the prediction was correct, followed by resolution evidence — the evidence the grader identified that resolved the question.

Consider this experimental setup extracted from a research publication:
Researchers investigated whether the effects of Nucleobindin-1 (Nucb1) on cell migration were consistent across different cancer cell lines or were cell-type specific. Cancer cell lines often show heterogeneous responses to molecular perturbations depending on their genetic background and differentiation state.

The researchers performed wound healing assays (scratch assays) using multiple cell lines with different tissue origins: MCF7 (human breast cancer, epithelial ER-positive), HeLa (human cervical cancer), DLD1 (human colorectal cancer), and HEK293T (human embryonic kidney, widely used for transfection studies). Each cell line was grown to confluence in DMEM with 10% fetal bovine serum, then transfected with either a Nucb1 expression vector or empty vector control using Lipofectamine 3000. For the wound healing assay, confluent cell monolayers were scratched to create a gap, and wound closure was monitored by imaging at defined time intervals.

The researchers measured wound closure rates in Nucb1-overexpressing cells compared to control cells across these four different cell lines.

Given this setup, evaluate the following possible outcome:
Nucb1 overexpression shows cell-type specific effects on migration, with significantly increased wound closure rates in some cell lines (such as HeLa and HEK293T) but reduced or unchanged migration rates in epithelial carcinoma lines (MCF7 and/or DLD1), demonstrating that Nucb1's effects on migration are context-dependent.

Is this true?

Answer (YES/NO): NO